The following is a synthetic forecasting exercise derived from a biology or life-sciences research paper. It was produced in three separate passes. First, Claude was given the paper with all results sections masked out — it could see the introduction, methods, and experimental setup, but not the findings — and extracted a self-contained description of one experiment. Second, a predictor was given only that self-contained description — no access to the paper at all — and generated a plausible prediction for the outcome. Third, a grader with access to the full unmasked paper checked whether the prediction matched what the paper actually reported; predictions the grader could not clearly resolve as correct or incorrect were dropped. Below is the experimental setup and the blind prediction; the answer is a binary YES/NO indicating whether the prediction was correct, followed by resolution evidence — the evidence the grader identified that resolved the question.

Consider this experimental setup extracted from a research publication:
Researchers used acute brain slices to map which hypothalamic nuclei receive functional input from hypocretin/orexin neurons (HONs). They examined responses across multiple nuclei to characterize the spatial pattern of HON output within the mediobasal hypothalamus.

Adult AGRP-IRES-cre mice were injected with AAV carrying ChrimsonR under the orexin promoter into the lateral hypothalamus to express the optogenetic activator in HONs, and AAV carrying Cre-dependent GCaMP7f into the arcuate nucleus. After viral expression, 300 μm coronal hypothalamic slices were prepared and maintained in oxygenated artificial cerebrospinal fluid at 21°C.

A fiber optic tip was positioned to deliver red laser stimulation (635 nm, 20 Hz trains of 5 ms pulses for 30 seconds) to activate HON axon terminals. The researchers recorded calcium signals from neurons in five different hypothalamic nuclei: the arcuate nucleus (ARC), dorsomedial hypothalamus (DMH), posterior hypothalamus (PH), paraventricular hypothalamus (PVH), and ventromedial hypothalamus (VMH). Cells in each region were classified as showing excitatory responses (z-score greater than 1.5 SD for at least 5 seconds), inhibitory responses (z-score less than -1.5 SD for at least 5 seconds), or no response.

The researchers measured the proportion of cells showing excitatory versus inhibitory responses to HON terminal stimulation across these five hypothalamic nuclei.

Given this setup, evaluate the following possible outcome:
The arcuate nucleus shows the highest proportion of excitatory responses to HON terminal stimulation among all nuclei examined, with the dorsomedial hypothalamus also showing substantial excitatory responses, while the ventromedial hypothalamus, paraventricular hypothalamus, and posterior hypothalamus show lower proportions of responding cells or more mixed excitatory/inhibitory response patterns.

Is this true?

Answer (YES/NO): NO